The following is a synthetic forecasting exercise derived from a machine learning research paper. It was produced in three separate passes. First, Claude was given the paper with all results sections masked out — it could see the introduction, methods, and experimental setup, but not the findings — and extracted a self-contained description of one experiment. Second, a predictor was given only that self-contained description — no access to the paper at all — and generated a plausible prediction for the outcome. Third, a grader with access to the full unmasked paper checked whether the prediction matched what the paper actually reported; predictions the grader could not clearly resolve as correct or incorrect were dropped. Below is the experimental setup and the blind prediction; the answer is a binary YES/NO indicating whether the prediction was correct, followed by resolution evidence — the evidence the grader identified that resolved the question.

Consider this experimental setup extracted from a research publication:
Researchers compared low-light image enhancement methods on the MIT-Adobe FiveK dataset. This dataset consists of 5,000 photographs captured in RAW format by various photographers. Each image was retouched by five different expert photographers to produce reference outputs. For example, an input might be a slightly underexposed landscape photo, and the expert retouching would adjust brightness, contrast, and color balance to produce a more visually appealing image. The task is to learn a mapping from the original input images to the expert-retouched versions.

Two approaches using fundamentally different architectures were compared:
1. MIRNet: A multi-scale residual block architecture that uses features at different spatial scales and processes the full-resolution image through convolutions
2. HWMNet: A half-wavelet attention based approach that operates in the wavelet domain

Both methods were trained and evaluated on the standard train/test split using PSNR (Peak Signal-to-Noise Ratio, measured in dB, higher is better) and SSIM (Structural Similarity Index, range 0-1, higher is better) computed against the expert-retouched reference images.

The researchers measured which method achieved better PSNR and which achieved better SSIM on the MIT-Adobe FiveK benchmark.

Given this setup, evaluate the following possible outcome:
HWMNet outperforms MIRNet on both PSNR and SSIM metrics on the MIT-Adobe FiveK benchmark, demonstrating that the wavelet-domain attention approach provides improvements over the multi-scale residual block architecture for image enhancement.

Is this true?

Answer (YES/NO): NO